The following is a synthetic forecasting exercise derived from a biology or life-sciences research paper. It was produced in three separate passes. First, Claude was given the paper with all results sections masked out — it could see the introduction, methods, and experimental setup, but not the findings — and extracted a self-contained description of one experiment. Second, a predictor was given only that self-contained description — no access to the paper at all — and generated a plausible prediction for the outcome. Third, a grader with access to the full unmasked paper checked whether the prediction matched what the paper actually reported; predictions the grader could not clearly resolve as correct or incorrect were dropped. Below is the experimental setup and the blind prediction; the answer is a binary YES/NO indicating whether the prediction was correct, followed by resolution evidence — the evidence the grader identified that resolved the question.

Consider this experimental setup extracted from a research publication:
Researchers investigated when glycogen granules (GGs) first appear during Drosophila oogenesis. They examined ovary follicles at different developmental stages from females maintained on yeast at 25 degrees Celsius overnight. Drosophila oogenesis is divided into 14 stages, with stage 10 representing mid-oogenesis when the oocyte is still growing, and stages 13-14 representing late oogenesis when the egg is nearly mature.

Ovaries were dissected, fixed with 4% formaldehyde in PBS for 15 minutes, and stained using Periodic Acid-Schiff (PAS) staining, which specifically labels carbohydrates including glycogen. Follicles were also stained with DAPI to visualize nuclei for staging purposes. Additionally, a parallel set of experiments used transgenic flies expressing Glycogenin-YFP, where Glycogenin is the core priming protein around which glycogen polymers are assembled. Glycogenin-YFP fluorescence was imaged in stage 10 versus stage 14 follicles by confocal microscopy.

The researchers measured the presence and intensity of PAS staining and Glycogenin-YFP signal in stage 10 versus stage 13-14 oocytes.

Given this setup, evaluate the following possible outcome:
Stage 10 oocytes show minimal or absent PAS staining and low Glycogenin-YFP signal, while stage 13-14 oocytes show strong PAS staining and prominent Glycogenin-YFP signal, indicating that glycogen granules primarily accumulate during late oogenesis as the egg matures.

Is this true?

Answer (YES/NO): YES